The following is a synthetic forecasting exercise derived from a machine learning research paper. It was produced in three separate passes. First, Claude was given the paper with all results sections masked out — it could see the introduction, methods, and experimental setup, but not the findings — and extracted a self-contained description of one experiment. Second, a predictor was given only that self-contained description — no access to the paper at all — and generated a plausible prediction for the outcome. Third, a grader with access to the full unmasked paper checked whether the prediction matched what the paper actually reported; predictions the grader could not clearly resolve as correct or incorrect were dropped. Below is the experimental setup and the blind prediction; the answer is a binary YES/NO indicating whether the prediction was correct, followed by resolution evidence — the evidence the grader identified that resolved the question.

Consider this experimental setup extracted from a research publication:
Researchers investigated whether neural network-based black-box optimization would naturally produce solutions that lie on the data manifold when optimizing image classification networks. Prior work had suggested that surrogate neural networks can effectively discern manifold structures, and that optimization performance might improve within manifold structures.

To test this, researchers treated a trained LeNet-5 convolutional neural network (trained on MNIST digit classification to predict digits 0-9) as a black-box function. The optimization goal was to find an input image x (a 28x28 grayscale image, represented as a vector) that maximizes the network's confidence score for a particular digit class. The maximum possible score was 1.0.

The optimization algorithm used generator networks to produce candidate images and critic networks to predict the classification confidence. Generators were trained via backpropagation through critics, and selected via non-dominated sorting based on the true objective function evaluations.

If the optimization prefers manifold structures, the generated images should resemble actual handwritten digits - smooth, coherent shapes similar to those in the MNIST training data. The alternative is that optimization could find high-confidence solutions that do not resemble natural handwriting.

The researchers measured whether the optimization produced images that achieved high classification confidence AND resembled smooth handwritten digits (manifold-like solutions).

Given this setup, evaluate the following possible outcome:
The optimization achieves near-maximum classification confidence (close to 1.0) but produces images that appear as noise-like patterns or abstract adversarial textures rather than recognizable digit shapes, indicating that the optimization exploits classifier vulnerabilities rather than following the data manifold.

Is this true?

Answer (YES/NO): YES